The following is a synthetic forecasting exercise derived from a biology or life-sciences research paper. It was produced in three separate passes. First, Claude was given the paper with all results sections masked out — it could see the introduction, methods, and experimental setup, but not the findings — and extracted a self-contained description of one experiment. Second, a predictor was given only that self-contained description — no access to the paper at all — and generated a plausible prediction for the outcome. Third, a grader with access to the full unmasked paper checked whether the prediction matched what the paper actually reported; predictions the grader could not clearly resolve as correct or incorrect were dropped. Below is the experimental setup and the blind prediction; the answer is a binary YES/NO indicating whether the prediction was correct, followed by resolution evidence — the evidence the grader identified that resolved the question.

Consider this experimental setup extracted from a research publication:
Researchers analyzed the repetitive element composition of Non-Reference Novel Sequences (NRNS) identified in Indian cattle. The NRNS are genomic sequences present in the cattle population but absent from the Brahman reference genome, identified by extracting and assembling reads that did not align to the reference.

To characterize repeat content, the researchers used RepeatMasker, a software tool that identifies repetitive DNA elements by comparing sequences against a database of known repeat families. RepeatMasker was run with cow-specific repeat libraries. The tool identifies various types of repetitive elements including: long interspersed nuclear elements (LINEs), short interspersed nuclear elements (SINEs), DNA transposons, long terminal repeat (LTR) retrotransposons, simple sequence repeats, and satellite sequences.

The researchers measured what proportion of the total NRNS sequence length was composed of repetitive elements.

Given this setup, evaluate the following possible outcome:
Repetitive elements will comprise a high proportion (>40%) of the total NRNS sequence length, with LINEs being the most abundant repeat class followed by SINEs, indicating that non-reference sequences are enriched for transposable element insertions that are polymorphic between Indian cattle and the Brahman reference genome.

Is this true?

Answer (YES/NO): NO